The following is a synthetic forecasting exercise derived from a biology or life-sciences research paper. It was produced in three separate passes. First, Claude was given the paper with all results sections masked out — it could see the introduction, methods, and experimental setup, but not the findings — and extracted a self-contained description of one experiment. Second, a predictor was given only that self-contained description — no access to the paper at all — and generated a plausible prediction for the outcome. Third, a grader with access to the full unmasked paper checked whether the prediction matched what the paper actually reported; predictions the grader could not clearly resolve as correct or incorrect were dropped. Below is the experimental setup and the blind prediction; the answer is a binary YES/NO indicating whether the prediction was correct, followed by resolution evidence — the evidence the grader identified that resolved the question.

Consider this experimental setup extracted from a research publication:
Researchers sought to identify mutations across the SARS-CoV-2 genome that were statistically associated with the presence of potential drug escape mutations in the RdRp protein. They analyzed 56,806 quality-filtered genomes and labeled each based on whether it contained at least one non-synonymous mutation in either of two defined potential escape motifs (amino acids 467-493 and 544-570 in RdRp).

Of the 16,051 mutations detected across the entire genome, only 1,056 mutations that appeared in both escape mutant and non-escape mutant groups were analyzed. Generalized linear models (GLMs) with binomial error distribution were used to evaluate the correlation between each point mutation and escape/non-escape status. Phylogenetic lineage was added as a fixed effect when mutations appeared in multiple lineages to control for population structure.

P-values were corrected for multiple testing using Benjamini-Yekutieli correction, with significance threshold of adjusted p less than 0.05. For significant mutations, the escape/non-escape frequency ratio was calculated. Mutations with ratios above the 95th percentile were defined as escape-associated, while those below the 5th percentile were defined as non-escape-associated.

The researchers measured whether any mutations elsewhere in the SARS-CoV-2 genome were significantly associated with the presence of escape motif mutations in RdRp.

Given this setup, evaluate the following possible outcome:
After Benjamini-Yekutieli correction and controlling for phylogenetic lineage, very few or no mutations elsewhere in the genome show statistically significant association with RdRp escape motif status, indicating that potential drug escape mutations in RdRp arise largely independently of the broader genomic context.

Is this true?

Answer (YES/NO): NO